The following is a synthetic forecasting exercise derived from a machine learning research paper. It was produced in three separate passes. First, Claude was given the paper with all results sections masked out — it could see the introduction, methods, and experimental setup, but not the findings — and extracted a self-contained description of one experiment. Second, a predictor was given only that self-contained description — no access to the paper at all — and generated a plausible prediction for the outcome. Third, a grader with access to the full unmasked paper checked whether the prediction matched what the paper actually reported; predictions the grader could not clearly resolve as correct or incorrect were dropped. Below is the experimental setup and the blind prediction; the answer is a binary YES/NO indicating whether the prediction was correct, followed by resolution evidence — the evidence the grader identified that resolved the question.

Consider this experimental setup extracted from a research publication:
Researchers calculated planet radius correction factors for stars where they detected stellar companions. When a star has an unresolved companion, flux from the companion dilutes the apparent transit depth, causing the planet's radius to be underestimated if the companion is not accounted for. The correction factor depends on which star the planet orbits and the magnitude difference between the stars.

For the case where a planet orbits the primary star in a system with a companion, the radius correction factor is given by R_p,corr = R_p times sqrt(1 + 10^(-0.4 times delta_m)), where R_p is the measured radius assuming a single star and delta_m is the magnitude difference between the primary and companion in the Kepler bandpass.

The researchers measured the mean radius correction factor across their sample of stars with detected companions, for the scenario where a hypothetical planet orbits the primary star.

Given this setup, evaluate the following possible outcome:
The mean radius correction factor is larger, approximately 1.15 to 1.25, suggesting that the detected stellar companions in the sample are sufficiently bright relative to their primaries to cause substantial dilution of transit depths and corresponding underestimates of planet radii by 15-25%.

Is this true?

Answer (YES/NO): NO